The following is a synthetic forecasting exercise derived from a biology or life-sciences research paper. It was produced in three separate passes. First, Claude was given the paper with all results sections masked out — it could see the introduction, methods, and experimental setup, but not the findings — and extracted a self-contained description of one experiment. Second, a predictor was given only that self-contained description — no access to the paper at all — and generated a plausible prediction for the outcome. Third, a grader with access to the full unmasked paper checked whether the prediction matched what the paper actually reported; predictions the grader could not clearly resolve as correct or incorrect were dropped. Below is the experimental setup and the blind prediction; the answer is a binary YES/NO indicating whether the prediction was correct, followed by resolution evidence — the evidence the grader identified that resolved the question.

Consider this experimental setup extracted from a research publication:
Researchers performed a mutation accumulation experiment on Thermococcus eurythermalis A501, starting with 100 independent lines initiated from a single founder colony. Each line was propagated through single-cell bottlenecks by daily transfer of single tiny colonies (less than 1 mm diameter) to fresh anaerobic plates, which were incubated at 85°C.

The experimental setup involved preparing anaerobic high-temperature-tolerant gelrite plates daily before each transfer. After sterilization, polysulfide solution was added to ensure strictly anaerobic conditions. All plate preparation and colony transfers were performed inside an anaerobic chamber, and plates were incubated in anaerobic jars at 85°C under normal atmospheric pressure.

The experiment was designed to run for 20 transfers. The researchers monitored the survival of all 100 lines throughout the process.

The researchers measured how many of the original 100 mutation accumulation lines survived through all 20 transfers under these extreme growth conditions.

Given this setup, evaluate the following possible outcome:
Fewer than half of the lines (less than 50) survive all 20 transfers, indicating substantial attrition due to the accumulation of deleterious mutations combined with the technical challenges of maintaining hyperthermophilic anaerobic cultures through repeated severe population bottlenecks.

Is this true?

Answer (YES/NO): NO